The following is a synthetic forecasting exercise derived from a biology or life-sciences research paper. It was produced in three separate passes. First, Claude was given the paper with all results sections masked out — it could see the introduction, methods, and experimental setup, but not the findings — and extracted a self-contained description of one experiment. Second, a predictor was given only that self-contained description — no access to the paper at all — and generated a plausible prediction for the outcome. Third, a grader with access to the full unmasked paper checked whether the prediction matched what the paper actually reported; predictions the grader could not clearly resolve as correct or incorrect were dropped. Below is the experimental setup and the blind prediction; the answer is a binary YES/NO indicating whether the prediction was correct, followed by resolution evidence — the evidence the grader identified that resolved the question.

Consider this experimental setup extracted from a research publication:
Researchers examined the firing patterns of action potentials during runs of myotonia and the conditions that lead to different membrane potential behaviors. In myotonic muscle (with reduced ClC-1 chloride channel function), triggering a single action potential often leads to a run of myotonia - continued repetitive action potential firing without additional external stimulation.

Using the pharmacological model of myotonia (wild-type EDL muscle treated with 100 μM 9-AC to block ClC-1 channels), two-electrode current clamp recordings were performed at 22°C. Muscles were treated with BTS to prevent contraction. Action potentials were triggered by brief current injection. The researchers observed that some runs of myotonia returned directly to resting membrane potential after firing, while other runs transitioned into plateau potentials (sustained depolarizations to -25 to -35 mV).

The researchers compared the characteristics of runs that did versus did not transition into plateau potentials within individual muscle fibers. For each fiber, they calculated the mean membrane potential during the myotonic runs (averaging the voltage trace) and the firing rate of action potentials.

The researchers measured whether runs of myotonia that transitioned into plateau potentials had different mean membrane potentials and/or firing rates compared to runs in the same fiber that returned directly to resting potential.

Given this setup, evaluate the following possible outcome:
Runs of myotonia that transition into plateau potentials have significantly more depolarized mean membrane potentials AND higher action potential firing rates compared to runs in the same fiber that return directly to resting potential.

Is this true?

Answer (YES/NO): YES